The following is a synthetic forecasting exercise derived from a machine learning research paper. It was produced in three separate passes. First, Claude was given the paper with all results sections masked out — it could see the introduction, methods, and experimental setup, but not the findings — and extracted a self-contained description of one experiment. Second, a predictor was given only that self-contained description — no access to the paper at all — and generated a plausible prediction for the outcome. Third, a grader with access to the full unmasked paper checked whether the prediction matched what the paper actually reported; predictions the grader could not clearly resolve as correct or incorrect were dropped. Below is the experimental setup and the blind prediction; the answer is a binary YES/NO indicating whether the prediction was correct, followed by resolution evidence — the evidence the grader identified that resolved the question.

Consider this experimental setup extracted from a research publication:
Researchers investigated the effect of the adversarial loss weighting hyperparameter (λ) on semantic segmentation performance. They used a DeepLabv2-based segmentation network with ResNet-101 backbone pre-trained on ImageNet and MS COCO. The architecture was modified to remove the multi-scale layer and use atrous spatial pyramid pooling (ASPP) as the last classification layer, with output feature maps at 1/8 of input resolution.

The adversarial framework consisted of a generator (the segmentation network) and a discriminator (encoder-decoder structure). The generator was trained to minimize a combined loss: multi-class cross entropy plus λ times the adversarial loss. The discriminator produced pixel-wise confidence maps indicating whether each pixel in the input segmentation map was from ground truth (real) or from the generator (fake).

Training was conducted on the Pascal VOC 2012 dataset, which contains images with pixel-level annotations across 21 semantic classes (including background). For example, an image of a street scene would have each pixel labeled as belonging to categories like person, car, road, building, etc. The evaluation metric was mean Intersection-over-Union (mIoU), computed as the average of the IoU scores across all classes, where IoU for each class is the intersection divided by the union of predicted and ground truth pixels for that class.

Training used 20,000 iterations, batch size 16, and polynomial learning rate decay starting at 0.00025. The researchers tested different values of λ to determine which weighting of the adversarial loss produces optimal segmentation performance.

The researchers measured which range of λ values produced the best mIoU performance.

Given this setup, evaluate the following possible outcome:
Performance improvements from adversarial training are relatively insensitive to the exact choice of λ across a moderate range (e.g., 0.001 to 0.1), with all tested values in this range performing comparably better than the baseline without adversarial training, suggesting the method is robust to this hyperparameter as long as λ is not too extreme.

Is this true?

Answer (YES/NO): NO